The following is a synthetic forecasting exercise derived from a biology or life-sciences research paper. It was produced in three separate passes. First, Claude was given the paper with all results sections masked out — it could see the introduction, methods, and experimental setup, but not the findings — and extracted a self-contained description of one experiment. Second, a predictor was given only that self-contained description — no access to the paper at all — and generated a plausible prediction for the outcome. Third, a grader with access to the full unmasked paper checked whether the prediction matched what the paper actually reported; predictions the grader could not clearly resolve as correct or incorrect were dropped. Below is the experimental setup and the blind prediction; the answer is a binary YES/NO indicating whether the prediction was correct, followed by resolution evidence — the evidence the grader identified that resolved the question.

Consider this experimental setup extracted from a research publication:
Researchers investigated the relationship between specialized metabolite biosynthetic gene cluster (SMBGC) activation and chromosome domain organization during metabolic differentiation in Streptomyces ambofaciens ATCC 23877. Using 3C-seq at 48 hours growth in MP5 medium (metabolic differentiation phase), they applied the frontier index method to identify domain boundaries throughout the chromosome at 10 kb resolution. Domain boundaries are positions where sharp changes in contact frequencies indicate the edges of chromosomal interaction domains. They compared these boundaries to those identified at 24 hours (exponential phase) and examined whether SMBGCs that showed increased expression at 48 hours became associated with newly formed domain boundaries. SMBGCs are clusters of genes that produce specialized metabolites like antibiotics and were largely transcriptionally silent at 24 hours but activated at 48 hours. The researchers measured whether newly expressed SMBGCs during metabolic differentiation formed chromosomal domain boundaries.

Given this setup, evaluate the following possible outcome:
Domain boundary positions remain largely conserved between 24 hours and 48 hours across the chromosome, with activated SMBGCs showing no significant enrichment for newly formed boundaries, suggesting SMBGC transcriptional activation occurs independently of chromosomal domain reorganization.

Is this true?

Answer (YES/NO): NO